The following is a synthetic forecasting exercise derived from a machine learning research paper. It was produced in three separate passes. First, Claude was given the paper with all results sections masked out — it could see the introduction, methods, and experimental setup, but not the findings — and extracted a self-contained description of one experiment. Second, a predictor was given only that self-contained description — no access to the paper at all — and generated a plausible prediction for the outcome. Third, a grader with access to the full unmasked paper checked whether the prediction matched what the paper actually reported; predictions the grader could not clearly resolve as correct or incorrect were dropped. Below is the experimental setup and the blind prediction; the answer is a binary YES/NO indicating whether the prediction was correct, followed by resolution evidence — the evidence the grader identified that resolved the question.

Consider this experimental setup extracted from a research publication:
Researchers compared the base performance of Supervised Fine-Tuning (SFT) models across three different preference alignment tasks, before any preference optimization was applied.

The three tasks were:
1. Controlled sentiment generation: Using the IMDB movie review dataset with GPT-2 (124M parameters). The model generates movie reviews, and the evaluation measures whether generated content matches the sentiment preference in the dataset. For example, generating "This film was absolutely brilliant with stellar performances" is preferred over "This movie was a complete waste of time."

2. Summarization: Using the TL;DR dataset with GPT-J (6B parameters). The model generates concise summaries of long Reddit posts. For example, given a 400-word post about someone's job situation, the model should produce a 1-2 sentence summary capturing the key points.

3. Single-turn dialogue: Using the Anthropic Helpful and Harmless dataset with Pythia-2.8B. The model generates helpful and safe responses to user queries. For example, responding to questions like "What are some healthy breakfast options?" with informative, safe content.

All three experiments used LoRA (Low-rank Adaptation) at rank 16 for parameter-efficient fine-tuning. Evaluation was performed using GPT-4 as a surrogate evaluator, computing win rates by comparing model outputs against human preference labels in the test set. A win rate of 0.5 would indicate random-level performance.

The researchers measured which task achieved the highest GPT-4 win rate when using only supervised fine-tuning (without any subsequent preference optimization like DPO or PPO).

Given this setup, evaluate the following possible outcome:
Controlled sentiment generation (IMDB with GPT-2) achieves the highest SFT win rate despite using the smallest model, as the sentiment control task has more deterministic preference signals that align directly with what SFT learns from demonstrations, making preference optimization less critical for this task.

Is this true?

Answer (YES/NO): YES